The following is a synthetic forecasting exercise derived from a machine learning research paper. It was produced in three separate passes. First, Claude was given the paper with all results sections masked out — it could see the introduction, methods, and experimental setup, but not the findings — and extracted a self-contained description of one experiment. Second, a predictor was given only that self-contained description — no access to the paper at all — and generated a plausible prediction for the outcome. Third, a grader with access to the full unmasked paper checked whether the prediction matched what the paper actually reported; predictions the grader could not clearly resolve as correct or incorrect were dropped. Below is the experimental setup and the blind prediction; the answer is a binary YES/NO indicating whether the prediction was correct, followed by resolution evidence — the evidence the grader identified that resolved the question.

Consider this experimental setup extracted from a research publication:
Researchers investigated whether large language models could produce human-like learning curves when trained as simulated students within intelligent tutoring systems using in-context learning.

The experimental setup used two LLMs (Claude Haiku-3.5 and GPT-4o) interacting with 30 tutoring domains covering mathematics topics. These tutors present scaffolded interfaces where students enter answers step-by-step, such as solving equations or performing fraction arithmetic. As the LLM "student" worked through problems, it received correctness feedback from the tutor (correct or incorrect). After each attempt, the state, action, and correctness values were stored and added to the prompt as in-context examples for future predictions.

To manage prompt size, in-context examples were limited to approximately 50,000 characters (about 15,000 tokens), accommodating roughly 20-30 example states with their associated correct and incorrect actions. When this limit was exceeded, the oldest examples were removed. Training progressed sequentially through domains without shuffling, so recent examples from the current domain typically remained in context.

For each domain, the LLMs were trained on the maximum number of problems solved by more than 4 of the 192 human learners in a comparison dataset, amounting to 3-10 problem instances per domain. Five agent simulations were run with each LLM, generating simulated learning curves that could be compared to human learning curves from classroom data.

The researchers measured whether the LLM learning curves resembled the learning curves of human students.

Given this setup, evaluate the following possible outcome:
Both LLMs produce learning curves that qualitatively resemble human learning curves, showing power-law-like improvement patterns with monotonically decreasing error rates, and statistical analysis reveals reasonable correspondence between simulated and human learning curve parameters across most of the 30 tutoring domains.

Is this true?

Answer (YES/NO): NO